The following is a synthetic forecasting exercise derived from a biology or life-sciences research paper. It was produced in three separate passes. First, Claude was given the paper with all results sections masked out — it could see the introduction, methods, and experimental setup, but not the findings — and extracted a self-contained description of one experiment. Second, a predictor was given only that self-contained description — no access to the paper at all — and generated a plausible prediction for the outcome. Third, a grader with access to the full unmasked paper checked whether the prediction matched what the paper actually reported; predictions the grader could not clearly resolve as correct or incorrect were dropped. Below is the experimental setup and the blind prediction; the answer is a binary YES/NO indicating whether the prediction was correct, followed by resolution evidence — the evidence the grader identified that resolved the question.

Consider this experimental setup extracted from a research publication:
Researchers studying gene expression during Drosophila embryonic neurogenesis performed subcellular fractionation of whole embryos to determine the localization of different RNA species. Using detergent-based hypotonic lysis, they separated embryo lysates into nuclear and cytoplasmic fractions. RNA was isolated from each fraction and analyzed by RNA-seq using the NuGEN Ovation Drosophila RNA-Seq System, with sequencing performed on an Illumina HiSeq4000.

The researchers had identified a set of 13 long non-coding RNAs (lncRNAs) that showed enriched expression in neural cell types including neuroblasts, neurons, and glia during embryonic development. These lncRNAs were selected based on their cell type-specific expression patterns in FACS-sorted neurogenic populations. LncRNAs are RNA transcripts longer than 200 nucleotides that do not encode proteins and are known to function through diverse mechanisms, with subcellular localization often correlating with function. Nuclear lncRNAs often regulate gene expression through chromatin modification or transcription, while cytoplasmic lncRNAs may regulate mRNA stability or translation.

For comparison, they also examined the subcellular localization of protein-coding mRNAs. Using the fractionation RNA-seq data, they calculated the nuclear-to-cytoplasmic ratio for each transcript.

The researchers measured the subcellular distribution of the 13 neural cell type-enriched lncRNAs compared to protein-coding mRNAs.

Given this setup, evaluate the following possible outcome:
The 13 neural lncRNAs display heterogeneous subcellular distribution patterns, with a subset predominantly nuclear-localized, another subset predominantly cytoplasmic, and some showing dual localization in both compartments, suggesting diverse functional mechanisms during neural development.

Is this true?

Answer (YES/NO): YES